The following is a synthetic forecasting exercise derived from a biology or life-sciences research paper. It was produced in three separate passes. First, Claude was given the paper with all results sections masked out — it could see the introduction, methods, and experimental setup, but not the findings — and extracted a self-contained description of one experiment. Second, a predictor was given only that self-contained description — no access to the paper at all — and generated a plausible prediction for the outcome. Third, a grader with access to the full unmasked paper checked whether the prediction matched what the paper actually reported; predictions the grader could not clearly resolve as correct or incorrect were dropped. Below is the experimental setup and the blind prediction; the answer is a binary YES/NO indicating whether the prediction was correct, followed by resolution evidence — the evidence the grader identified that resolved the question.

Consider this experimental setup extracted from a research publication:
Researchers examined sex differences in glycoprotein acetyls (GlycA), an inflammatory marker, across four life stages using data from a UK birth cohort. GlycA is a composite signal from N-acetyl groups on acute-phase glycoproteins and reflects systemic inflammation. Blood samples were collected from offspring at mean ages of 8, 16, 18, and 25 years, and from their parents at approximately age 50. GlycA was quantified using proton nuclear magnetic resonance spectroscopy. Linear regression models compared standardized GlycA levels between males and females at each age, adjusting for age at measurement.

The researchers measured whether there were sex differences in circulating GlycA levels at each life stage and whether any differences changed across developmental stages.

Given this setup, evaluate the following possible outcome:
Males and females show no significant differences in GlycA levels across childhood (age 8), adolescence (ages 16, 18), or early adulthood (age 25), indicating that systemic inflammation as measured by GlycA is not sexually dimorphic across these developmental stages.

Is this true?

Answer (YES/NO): NO